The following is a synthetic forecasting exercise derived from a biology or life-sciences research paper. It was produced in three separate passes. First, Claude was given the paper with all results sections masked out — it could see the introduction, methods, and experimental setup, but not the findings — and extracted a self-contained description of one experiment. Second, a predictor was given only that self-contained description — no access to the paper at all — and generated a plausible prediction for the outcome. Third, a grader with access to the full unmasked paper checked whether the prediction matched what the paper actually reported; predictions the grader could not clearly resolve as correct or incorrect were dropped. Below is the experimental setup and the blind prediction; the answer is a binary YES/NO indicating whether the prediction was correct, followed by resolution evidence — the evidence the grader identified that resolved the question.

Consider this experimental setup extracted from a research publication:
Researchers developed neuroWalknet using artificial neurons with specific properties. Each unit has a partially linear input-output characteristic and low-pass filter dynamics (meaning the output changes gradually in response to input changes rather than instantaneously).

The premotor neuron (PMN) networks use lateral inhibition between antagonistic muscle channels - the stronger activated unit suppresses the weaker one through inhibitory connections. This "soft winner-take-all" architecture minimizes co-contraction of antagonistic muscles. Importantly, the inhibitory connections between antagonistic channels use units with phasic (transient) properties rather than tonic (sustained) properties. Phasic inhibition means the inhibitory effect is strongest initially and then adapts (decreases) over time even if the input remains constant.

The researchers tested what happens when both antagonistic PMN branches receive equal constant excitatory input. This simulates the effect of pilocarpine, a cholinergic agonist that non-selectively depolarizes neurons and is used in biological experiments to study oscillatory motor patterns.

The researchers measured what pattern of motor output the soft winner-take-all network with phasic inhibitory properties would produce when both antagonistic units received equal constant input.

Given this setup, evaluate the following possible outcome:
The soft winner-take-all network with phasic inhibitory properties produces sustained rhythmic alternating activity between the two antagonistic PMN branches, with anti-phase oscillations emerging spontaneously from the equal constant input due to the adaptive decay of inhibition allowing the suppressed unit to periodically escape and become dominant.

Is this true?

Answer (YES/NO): YES